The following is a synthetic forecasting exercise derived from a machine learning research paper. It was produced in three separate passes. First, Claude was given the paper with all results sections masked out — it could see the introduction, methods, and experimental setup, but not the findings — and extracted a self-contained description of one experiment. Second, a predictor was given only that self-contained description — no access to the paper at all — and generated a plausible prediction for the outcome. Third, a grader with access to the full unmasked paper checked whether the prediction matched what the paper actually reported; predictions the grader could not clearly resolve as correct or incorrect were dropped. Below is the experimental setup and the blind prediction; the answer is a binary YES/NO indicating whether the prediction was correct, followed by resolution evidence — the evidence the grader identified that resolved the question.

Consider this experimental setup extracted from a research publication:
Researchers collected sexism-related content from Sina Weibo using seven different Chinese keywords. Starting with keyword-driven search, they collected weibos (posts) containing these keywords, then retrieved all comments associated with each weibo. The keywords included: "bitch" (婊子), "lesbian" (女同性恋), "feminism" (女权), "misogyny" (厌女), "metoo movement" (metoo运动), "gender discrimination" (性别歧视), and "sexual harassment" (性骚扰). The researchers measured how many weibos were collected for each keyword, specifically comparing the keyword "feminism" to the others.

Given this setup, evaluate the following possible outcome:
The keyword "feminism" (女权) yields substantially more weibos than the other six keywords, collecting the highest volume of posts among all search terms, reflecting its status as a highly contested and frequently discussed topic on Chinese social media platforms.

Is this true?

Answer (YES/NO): YES